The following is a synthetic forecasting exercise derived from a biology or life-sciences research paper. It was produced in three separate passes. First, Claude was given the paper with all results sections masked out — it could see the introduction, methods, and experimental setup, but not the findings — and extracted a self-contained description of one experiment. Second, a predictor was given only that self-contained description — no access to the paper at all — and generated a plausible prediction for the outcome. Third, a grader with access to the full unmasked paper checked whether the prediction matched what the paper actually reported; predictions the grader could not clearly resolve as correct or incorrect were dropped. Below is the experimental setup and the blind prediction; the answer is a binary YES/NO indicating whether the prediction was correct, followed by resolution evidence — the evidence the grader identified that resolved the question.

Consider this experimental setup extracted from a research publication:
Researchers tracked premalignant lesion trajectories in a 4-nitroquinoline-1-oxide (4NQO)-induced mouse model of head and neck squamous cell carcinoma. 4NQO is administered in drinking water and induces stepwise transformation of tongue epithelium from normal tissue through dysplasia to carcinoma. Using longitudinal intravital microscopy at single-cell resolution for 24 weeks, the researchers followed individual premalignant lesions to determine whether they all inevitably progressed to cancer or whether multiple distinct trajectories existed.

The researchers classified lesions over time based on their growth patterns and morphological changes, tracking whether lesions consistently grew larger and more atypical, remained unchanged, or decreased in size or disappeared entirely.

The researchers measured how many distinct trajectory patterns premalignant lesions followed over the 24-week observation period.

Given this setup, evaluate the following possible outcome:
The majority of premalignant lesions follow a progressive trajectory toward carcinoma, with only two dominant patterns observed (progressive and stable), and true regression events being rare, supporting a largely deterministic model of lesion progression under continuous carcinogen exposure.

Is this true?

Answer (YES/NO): NO